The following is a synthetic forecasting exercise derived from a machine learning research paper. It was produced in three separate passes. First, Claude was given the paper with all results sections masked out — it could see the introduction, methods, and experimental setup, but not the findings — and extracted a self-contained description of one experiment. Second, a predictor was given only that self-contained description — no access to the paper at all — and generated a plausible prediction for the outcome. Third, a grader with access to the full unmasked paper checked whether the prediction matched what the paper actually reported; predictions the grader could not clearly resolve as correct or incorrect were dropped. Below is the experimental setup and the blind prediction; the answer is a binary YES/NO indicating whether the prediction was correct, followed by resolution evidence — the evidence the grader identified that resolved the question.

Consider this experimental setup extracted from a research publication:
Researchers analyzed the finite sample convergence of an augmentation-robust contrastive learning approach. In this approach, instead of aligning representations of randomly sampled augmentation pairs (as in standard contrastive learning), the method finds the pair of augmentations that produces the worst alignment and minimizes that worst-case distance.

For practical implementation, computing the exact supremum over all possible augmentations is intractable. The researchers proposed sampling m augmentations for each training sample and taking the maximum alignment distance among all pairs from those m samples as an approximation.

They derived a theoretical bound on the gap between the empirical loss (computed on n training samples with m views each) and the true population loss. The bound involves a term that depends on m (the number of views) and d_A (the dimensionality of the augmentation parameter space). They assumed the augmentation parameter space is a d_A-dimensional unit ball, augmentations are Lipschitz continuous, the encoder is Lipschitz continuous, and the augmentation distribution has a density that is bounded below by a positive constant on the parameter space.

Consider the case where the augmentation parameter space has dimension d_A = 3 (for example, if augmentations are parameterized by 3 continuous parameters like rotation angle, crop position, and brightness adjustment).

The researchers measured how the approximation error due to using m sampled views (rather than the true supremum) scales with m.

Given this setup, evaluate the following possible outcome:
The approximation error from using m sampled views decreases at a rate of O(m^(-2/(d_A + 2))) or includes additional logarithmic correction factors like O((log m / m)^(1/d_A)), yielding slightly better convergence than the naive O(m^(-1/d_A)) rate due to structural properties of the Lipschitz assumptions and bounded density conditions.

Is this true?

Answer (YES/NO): NO